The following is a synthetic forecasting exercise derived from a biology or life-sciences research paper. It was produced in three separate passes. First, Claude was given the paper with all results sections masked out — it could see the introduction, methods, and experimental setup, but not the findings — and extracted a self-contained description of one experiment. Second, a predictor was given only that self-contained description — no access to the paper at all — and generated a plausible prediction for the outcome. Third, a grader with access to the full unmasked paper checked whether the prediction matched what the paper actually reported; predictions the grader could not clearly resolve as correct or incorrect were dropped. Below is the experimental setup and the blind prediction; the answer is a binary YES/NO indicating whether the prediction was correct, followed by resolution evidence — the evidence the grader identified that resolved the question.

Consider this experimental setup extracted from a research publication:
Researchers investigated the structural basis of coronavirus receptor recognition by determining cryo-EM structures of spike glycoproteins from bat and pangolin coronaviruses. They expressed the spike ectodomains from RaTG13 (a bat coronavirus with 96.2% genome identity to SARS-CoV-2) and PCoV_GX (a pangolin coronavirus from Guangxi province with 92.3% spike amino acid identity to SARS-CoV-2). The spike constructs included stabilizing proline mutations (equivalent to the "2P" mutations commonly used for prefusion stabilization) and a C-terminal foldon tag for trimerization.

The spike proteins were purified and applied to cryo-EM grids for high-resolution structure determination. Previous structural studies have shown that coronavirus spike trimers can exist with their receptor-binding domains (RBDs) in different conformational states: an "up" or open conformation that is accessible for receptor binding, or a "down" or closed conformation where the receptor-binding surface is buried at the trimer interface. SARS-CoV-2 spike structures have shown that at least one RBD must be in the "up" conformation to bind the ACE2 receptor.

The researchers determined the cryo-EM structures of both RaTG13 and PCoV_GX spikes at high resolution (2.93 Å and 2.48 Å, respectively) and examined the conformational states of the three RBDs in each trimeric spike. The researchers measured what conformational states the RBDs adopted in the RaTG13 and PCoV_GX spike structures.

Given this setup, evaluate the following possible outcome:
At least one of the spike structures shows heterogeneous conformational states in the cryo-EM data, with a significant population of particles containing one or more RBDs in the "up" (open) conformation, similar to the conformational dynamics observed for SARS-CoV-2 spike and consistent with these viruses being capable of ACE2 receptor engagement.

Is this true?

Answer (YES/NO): NO